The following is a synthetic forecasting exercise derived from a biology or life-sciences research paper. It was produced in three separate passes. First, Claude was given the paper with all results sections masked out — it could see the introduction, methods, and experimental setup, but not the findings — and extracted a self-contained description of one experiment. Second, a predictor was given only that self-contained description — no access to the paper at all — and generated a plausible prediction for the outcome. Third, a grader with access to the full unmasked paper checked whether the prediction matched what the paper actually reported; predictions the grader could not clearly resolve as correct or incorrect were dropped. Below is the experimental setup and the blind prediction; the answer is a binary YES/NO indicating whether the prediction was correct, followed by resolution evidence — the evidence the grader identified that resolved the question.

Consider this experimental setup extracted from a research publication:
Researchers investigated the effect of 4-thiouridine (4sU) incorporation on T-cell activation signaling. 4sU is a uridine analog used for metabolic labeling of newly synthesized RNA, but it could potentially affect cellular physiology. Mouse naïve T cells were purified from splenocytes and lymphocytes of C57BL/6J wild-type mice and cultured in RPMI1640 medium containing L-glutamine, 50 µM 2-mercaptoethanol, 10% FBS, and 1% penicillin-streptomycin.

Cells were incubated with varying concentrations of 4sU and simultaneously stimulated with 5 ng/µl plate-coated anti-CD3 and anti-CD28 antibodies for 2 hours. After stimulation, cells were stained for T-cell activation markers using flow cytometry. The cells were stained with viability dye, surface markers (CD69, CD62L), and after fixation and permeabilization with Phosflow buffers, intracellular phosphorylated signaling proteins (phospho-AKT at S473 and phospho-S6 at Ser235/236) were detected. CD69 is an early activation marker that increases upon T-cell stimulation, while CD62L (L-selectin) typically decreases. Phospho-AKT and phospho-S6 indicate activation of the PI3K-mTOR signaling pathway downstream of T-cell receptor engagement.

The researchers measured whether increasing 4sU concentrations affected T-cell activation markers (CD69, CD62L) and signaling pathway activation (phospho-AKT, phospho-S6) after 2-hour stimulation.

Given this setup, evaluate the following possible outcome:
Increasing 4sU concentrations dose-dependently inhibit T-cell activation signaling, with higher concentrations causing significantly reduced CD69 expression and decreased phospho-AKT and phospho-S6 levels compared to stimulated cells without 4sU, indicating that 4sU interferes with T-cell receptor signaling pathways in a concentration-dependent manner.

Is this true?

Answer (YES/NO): NO